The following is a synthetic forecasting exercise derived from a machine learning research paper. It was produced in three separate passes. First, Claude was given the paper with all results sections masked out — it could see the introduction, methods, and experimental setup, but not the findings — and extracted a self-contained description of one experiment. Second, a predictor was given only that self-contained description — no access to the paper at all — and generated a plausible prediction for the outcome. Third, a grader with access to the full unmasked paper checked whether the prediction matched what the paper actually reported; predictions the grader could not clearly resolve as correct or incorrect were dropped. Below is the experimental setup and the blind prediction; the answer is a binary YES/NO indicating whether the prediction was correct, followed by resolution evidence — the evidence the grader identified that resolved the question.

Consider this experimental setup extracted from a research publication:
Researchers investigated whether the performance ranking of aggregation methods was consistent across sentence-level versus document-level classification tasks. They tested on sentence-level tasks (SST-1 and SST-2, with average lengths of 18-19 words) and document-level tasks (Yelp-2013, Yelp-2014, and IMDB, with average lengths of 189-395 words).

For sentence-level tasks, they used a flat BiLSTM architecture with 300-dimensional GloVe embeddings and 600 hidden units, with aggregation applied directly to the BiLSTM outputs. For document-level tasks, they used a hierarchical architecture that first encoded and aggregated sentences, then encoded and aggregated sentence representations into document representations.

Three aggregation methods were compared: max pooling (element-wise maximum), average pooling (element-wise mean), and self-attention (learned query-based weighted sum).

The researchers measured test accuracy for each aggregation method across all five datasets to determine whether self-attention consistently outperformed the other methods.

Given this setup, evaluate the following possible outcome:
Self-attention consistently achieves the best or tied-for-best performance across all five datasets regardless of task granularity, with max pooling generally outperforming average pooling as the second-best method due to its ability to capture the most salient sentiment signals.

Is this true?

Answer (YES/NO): NO